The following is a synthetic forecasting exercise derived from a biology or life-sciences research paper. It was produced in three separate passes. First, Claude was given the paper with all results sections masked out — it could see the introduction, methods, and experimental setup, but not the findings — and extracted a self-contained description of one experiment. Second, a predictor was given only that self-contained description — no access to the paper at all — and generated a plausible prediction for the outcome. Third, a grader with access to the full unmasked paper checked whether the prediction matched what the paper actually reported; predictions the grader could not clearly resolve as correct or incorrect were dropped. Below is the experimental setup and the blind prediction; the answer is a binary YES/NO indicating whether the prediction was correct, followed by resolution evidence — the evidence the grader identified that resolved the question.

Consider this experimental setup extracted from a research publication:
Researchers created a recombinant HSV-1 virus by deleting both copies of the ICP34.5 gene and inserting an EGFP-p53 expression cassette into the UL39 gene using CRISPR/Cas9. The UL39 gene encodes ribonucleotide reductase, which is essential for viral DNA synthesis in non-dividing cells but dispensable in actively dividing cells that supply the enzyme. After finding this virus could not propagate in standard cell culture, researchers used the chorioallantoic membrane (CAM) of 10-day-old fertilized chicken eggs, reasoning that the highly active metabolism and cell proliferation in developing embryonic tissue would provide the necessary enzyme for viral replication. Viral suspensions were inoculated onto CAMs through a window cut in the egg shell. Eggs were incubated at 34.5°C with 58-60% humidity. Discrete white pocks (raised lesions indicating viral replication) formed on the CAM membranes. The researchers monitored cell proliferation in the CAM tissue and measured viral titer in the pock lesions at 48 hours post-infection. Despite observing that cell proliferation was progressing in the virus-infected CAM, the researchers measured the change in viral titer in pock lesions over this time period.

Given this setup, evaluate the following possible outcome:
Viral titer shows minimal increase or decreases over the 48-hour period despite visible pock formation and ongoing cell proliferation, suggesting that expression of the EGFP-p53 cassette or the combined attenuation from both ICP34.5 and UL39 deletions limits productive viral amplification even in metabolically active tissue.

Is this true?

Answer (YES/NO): NO